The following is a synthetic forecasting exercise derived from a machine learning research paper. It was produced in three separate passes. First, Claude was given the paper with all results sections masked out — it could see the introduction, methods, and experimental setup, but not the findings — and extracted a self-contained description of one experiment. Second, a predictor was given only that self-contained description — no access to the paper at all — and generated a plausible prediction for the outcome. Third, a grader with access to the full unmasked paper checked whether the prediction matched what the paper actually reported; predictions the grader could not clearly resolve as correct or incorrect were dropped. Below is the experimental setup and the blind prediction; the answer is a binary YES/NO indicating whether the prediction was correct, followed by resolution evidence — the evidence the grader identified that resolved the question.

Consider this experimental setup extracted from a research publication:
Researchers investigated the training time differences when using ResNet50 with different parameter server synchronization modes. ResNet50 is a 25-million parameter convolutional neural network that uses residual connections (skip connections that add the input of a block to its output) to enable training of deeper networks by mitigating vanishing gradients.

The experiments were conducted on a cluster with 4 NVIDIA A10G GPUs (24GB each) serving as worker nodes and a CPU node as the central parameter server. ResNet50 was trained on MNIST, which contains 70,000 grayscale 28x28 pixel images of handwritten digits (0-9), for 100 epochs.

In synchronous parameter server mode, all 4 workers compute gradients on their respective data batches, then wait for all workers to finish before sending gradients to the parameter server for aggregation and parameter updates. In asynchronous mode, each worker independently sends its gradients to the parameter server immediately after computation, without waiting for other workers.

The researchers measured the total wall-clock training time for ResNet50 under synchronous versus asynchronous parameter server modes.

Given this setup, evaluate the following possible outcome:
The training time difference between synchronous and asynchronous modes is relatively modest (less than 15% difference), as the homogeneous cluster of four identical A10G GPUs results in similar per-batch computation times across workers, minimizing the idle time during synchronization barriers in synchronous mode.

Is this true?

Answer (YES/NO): NO